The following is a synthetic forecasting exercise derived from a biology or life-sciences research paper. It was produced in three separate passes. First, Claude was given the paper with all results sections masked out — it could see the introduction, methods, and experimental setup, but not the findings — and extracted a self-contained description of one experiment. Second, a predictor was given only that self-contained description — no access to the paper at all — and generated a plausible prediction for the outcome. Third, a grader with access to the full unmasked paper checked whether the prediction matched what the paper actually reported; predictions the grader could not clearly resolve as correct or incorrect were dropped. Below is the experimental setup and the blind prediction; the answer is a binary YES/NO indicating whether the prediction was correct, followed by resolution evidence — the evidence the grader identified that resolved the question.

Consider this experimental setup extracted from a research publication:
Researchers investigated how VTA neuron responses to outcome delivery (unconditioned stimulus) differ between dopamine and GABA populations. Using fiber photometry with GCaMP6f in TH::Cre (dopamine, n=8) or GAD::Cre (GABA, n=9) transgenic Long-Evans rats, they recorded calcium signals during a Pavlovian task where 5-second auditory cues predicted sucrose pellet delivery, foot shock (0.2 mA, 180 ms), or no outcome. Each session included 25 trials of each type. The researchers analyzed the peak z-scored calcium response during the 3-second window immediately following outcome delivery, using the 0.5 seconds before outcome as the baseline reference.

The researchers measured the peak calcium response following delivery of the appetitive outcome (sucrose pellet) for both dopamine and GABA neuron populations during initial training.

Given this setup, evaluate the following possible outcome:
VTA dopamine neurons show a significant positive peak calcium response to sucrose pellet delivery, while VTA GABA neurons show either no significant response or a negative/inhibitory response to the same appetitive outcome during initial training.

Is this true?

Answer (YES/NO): NO